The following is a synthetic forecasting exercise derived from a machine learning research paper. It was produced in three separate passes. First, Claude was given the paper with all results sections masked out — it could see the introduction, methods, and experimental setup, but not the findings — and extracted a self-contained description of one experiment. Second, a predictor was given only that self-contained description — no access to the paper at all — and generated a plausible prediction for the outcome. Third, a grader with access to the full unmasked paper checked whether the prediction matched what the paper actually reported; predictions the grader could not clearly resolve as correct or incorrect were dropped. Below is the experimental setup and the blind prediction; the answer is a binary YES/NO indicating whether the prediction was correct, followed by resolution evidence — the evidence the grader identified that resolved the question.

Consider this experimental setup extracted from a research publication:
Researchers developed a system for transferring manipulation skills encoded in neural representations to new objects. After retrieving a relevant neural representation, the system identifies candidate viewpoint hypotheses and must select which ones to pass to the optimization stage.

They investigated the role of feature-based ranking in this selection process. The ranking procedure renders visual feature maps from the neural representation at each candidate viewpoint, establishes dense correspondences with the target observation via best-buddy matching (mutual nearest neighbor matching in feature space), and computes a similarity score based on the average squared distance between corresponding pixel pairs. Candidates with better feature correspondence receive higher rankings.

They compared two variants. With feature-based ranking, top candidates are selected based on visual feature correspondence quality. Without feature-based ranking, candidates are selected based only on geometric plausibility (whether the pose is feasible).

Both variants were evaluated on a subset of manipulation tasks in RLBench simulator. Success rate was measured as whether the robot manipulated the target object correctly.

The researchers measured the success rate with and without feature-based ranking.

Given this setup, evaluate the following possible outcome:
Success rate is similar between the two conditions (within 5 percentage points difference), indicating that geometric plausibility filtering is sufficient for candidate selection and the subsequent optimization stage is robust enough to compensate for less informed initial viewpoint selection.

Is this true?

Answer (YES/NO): NO